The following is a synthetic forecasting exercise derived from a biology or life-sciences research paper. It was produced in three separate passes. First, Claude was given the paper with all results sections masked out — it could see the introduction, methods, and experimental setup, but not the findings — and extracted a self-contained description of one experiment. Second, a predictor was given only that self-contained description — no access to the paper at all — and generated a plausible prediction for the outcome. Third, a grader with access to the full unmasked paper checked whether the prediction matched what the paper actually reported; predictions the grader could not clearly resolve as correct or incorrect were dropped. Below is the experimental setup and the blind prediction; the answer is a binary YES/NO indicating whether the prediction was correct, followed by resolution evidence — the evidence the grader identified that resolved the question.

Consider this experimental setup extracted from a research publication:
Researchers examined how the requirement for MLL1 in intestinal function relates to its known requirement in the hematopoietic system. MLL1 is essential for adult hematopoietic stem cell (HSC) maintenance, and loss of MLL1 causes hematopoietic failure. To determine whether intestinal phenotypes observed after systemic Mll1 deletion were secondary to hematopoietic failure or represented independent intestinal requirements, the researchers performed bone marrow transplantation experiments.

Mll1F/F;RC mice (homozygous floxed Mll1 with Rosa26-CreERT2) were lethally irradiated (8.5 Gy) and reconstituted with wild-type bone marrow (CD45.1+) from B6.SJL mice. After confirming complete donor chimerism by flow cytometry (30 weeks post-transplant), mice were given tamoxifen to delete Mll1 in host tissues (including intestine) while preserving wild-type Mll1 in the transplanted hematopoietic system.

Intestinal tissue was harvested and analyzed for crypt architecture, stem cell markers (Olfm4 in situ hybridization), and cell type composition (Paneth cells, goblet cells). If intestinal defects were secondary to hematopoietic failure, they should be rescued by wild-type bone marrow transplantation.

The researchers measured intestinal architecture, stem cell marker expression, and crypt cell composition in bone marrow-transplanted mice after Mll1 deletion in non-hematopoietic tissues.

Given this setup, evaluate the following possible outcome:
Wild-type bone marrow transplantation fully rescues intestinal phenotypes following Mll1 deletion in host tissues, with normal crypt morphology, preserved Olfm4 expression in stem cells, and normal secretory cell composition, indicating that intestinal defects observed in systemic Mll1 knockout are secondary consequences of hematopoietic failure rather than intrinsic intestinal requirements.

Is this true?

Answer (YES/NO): NO